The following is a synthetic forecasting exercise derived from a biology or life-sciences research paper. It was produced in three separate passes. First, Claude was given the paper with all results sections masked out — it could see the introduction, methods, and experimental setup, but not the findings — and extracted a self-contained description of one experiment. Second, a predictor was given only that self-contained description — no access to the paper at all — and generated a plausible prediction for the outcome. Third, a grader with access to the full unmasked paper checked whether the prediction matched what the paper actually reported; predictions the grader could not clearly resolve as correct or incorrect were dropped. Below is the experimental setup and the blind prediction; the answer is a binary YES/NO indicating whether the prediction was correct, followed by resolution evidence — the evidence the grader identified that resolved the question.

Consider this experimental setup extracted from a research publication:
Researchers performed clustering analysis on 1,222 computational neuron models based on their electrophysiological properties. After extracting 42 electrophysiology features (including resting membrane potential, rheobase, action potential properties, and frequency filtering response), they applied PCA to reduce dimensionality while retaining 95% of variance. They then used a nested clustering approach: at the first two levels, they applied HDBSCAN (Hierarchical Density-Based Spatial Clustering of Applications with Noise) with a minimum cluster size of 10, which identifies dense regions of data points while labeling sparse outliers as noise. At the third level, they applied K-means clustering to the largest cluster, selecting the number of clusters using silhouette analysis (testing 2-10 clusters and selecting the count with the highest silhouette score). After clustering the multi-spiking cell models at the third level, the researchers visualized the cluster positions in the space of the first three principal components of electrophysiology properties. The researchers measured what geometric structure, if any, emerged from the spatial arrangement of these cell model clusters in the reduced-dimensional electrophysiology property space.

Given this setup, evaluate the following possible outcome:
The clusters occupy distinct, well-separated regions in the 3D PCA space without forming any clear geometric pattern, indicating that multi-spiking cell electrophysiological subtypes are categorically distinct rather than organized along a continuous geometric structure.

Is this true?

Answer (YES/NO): NO